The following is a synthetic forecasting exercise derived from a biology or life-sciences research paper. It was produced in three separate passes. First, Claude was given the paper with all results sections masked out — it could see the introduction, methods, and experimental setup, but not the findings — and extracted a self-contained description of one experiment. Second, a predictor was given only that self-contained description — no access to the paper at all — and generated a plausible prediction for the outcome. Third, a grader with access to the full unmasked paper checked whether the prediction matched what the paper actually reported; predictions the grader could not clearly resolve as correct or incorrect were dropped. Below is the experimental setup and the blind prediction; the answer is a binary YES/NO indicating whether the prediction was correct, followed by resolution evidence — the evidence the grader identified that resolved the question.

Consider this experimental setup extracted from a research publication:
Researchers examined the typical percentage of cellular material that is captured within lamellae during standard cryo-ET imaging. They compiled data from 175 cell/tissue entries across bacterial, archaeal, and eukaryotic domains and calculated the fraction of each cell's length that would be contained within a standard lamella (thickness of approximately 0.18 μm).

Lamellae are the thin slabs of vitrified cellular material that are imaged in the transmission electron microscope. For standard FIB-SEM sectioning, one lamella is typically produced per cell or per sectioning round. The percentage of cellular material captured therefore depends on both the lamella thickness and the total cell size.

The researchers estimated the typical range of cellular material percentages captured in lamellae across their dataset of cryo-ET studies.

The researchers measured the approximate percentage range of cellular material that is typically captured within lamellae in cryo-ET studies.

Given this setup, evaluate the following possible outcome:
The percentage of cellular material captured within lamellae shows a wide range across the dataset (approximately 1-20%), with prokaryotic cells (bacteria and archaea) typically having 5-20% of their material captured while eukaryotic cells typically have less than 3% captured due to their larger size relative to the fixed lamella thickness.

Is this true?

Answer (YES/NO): YES